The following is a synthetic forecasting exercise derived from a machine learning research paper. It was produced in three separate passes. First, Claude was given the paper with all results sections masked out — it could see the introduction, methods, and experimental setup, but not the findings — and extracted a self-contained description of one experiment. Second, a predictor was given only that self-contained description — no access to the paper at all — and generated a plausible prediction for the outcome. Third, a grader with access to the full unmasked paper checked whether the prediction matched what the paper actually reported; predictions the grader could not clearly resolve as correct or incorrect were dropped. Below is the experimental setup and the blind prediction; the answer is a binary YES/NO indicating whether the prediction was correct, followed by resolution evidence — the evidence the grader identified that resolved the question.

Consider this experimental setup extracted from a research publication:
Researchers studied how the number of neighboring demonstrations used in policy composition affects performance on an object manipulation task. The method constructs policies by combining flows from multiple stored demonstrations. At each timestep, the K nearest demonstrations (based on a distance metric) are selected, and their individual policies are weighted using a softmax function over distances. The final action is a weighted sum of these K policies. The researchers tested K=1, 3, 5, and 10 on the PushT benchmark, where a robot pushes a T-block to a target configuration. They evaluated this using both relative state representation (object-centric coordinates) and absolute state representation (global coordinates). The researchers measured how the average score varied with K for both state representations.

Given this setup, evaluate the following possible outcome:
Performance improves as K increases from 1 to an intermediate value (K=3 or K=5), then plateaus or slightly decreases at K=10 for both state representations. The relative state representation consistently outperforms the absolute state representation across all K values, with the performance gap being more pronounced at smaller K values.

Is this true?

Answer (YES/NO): NO